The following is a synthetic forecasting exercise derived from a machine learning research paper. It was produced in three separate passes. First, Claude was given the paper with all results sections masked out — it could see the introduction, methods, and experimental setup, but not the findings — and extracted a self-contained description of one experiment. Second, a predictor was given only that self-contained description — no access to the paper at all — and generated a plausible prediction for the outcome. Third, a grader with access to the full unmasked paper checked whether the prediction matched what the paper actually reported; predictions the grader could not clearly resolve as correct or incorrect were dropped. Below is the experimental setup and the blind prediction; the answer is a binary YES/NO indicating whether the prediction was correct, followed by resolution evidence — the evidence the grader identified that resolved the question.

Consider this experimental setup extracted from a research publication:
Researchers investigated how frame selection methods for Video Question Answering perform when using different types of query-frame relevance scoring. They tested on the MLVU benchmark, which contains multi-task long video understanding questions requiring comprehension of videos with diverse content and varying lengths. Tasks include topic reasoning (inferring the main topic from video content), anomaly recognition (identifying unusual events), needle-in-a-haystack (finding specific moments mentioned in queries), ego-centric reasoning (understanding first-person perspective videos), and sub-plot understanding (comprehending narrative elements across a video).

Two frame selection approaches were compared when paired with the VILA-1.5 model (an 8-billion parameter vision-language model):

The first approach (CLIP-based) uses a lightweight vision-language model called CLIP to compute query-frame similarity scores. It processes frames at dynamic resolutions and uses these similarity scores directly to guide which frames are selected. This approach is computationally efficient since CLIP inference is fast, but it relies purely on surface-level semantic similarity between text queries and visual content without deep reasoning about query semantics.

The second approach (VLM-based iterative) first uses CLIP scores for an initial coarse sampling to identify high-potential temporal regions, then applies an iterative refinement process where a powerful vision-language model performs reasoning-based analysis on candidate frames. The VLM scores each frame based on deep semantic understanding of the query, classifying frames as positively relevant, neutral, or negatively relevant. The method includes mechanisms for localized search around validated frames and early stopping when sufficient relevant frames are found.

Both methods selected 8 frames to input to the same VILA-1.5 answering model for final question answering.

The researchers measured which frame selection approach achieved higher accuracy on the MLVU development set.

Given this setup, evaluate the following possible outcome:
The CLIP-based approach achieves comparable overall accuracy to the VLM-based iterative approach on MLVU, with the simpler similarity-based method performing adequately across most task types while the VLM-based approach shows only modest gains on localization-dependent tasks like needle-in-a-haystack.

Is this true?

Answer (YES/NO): NO